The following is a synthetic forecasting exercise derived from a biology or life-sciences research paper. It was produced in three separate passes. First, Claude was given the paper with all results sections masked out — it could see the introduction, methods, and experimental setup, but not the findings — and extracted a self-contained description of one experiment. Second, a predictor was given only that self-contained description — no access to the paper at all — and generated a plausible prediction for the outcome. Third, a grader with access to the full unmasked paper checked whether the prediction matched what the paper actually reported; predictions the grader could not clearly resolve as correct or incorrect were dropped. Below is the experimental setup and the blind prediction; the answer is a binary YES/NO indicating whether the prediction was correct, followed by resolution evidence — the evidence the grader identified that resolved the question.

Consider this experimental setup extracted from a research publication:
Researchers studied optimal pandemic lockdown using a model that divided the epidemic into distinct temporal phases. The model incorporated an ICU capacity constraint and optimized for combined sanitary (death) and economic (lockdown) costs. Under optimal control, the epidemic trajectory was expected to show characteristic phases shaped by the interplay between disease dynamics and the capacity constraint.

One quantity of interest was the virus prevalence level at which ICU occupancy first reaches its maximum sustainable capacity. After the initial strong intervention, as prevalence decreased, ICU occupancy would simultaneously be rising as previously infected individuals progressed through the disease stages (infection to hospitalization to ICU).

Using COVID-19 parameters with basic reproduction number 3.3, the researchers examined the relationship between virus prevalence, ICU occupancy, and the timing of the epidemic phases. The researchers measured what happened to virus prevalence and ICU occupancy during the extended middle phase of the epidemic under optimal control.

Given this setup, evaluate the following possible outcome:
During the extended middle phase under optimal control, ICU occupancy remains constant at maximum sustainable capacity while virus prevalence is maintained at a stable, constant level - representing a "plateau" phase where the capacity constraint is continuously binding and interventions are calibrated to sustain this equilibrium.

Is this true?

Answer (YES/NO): YES